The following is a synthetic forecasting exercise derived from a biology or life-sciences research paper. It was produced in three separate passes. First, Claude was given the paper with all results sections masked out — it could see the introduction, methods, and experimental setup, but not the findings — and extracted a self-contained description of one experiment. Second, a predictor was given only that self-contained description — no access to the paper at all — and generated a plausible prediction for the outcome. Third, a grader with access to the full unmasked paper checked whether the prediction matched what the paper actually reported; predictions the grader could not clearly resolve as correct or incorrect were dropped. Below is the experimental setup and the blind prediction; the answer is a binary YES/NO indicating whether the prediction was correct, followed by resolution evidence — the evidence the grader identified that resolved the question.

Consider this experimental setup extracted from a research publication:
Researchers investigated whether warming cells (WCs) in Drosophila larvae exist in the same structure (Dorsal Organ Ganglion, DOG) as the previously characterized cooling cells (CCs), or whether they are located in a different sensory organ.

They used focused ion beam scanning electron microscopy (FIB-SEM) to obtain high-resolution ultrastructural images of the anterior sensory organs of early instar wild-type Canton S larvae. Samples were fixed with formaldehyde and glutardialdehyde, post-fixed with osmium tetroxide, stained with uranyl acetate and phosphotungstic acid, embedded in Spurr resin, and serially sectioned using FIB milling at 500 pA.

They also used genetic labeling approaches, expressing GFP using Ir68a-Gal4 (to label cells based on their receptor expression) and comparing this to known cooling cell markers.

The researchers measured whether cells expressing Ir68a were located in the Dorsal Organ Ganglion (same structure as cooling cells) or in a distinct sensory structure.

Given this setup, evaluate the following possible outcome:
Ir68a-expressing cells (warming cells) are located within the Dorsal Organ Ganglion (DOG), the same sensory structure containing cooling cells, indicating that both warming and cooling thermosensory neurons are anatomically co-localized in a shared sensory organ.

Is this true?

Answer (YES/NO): YES